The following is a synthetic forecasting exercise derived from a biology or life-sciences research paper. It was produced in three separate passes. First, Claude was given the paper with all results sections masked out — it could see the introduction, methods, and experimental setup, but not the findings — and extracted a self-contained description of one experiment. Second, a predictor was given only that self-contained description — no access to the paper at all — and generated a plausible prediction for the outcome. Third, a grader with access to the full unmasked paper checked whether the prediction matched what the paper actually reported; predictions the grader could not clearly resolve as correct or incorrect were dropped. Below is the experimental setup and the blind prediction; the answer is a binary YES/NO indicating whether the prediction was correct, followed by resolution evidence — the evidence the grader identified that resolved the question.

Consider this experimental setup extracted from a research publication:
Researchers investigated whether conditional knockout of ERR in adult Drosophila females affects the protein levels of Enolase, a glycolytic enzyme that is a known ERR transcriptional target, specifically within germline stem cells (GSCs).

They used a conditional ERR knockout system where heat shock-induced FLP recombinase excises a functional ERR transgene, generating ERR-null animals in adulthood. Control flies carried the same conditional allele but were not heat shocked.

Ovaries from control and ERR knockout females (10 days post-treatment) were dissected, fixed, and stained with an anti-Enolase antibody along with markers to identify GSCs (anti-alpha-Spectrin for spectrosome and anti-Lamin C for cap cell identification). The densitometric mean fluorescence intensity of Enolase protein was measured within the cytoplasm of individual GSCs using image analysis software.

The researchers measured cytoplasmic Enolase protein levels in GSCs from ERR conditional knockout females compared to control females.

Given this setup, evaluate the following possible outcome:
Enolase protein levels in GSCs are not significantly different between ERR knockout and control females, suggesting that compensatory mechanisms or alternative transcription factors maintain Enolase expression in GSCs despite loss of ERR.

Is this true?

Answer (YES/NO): NO